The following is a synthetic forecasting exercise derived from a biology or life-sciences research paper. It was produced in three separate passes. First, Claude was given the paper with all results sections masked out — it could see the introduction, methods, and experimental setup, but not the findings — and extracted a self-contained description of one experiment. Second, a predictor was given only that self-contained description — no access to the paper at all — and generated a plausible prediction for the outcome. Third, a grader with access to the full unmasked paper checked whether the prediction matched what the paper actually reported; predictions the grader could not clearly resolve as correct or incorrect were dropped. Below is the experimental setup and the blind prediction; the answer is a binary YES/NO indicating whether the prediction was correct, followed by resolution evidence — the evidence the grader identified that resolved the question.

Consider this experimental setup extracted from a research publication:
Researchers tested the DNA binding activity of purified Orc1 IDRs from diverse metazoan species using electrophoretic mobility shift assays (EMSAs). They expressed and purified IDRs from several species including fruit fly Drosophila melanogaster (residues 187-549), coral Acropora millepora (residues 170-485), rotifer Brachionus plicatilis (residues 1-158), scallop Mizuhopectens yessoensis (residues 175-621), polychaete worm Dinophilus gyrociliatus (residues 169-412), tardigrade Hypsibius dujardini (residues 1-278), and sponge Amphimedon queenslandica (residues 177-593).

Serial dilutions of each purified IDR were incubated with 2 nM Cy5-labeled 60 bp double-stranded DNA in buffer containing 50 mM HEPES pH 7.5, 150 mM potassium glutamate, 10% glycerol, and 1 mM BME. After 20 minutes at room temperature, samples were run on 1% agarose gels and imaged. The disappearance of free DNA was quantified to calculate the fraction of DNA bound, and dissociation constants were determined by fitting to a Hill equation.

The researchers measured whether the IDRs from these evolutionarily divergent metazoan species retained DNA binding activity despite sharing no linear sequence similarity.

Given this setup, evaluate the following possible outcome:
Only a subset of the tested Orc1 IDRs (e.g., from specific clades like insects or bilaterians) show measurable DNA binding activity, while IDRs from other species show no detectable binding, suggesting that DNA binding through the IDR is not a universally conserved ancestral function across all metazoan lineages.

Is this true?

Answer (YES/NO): NO